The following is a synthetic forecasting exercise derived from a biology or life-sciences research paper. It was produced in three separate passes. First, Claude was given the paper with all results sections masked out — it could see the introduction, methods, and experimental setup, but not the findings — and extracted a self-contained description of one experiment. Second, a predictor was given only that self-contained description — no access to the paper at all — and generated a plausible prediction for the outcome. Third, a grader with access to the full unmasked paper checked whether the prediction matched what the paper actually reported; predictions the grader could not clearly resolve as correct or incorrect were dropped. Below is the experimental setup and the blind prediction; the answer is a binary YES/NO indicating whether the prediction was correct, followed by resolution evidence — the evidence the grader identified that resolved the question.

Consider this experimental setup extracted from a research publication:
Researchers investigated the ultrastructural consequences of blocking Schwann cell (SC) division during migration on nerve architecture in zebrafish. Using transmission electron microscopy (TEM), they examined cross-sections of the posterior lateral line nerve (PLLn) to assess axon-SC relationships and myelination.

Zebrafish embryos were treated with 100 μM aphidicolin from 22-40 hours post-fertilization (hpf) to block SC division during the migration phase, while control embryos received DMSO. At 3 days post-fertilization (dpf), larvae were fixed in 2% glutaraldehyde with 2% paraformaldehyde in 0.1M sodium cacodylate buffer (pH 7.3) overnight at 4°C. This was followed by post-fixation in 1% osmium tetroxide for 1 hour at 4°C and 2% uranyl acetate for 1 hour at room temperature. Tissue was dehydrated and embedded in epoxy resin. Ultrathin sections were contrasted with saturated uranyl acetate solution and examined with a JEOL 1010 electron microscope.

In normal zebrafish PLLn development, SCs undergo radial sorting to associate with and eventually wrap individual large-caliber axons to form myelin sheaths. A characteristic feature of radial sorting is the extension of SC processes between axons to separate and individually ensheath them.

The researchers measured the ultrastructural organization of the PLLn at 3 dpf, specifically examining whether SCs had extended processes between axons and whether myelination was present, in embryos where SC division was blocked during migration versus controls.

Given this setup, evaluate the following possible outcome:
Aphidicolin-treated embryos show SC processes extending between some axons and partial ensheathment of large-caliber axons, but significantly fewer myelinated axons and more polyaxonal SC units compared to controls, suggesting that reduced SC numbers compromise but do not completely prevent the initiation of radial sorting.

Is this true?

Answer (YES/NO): NO